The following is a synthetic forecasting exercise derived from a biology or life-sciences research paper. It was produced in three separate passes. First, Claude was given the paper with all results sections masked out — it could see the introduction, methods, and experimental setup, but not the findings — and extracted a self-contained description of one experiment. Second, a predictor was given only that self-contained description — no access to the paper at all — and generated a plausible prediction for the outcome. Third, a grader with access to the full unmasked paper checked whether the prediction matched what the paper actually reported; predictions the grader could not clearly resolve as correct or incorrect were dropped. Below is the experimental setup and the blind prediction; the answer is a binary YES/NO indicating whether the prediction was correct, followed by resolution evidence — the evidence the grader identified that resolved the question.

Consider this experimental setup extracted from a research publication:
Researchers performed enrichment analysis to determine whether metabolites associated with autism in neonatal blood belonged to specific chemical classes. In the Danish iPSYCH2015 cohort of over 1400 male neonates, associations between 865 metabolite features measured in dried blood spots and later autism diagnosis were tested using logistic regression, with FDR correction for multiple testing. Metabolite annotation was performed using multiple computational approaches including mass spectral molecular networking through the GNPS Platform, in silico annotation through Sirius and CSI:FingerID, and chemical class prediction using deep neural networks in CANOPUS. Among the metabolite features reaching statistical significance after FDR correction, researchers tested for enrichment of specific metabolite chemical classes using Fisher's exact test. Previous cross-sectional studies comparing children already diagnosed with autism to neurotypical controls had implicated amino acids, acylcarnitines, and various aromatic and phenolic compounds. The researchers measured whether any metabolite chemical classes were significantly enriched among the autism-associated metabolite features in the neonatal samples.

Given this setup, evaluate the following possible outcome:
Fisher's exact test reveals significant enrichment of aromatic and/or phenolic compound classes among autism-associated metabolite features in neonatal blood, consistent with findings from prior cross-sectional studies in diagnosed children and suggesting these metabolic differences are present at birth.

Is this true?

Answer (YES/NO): NO